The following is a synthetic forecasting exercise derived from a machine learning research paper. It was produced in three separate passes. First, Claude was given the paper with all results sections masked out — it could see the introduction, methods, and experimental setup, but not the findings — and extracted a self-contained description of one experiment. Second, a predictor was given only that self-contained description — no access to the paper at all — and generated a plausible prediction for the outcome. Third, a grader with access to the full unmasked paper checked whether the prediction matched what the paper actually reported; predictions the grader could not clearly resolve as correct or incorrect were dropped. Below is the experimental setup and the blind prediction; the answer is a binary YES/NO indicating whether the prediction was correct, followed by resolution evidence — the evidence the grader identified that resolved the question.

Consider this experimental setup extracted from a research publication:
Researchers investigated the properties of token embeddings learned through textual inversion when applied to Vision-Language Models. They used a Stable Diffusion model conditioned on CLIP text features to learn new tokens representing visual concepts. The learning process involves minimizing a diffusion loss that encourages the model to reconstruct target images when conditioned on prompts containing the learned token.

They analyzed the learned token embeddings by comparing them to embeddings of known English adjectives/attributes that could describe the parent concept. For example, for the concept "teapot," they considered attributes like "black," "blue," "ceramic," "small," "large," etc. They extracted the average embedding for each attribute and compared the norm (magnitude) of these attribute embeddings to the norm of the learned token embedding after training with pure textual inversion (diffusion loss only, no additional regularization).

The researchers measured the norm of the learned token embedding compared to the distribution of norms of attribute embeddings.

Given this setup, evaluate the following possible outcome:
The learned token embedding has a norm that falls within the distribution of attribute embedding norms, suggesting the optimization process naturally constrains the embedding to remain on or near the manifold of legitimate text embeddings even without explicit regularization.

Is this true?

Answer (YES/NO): NO